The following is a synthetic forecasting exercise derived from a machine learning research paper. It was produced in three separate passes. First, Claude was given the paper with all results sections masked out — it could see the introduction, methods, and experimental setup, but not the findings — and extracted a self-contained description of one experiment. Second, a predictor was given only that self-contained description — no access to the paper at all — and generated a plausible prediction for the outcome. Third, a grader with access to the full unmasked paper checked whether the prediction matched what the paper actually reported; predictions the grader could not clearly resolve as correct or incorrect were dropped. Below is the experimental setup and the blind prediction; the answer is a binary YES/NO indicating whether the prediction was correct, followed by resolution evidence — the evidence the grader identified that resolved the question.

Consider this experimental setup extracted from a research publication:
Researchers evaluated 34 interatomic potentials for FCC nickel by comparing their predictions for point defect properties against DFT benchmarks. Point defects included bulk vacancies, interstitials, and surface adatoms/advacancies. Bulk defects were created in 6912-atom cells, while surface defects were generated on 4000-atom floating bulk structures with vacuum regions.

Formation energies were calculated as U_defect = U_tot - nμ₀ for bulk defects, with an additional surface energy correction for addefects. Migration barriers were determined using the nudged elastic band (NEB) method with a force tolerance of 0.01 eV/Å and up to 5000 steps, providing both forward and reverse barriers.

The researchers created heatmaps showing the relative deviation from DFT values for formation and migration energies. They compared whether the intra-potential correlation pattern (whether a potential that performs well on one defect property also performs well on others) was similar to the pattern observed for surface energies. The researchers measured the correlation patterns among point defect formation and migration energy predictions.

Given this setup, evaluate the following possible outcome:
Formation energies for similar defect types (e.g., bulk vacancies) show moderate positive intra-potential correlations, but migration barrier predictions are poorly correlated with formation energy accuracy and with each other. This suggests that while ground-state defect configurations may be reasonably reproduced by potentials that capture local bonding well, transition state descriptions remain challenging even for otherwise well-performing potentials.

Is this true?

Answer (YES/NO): NO